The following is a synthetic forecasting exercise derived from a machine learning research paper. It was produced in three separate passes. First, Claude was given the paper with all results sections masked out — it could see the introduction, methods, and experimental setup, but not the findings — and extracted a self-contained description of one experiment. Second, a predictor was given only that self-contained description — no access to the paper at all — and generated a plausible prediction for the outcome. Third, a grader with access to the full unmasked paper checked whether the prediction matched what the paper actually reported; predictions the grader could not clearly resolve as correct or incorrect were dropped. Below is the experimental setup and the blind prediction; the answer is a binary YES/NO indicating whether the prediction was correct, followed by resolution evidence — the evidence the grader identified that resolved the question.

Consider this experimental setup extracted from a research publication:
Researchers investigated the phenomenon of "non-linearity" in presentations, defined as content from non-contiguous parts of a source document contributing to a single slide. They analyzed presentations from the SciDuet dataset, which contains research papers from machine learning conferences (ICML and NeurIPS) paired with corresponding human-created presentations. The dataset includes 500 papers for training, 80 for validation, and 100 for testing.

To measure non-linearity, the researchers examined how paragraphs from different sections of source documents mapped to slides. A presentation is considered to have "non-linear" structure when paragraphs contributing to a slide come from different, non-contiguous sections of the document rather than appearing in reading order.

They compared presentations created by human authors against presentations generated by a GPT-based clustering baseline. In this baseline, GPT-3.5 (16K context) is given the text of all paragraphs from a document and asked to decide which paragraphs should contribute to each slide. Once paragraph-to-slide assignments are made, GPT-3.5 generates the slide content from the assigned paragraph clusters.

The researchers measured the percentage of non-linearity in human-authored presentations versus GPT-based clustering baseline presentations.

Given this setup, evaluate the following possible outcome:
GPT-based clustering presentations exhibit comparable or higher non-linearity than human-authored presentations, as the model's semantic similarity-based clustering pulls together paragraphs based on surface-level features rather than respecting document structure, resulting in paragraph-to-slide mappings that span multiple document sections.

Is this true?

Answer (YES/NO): NO